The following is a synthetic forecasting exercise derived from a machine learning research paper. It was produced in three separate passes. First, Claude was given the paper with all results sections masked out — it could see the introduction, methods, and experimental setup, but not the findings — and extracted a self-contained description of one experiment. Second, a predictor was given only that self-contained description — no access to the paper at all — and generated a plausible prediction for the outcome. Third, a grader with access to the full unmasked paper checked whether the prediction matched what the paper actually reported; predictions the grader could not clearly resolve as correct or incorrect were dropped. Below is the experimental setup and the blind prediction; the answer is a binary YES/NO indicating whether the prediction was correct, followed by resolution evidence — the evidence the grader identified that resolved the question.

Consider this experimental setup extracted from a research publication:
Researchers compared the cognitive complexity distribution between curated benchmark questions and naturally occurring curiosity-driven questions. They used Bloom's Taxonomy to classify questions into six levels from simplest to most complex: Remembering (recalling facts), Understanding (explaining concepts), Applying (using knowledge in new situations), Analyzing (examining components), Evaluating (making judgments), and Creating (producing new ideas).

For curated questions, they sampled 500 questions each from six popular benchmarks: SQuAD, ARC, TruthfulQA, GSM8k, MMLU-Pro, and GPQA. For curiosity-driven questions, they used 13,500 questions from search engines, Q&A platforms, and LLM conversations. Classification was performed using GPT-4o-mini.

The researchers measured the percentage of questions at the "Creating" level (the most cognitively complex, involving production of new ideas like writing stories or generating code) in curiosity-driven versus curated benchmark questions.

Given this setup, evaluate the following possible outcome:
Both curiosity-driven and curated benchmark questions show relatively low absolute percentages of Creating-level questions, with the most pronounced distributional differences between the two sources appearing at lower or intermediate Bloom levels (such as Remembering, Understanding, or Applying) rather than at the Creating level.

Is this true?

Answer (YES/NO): NO